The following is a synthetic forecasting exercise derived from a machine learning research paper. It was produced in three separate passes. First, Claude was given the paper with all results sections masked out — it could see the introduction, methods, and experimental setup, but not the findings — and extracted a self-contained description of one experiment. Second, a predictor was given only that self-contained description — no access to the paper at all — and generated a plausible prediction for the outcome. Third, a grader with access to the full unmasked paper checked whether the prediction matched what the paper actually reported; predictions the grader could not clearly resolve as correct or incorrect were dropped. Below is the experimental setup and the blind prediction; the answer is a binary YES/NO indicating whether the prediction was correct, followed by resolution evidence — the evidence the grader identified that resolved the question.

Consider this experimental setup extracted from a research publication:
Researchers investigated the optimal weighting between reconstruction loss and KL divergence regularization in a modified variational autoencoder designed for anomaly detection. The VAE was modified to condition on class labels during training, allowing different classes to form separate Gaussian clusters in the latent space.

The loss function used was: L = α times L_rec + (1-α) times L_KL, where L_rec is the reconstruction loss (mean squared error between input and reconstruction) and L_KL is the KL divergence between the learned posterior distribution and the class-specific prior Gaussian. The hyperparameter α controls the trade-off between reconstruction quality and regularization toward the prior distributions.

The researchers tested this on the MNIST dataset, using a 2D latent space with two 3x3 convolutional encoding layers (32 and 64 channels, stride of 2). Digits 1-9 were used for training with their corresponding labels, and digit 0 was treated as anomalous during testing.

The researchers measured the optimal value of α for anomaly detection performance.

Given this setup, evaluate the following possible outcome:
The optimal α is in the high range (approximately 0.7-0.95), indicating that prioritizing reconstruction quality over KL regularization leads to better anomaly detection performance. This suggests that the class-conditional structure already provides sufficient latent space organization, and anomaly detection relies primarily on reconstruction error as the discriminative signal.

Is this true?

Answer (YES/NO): NO